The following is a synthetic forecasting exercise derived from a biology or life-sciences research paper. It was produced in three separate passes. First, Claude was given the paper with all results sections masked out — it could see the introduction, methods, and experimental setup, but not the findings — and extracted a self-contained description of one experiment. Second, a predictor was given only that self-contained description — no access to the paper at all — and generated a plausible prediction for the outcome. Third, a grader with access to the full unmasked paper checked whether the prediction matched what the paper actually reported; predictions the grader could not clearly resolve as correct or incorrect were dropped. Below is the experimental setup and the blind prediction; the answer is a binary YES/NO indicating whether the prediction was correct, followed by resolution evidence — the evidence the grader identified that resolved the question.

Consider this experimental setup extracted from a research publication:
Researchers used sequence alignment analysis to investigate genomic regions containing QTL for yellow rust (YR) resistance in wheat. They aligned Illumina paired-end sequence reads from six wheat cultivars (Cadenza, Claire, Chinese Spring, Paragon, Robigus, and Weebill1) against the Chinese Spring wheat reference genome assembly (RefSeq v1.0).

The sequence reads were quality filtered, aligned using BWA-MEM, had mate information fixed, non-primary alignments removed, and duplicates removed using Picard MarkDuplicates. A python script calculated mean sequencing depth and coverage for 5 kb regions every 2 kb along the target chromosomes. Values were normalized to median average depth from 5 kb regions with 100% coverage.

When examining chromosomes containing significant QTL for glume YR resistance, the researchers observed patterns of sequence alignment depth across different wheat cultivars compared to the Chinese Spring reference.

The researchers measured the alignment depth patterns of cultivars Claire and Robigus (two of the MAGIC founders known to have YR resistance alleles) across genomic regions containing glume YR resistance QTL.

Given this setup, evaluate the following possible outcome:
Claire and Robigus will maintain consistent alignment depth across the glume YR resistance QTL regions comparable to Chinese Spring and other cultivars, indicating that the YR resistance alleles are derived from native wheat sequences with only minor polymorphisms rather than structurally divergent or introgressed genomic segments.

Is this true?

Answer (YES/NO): NO